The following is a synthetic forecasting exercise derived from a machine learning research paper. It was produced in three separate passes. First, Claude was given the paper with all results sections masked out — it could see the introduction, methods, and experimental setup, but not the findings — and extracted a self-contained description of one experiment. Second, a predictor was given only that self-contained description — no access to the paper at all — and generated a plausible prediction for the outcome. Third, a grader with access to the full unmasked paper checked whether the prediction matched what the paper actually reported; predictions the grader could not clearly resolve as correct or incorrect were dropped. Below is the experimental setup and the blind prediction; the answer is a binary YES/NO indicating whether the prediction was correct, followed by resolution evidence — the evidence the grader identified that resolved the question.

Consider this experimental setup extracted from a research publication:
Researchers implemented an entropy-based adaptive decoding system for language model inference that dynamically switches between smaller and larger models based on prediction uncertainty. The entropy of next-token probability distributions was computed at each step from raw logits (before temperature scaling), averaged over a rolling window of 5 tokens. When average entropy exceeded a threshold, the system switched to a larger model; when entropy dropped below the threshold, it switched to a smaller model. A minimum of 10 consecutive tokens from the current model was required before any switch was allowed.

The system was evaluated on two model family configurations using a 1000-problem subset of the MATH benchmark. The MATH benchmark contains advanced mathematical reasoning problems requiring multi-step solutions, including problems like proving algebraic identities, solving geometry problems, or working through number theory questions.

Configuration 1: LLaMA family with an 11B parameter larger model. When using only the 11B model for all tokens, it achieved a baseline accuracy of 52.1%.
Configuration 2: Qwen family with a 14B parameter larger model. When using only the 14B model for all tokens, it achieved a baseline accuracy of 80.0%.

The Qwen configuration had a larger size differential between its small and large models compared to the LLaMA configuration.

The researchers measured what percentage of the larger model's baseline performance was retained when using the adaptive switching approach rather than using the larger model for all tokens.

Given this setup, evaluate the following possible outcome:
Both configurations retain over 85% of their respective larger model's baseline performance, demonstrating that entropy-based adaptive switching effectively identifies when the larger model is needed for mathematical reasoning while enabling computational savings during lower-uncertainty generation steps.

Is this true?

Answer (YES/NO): YES